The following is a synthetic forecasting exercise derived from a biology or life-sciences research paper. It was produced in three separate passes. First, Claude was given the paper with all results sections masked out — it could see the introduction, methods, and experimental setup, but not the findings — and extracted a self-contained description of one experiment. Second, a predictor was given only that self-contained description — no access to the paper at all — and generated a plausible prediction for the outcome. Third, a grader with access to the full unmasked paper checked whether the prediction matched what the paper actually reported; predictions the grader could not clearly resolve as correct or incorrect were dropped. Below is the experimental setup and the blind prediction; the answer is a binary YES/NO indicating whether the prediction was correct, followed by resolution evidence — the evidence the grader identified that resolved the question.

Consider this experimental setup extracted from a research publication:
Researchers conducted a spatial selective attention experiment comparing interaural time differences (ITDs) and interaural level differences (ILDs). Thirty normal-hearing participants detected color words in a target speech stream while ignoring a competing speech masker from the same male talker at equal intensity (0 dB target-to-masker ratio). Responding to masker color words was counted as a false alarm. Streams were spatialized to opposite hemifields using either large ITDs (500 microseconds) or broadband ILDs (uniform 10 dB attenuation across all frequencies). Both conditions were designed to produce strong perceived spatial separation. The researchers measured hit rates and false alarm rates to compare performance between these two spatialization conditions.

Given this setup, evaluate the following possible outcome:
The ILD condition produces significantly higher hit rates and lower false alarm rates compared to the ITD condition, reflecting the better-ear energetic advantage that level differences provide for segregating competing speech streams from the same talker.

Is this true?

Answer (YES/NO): NO